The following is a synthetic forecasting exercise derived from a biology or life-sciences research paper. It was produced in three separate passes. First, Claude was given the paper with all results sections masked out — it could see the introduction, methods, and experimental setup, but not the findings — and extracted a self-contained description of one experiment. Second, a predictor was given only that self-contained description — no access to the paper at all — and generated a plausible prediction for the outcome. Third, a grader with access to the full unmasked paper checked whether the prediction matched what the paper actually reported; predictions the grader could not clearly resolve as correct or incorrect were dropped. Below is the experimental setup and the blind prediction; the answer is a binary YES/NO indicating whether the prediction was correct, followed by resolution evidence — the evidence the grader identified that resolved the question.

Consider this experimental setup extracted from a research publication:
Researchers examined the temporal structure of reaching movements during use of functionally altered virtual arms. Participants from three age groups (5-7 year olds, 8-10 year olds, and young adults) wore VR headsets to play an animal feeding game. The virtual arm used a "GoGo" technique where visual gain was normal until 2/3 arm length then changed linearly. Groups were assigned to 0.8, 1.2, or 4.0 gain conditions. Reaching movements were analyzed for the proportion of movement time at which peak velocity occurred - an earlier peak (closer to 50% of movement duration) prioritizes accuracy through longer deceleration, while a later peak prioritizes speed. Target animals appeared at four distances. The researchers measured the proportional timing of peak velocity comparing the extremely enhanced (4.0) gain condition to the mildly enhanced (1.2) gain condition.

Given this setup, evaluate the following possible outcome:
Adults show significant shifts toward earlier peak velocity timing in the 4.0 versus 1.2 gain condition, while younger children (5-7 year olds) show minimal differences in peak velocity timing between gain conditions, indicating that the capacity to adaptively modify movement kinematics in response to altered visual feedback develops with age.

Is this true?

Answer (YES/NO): NO